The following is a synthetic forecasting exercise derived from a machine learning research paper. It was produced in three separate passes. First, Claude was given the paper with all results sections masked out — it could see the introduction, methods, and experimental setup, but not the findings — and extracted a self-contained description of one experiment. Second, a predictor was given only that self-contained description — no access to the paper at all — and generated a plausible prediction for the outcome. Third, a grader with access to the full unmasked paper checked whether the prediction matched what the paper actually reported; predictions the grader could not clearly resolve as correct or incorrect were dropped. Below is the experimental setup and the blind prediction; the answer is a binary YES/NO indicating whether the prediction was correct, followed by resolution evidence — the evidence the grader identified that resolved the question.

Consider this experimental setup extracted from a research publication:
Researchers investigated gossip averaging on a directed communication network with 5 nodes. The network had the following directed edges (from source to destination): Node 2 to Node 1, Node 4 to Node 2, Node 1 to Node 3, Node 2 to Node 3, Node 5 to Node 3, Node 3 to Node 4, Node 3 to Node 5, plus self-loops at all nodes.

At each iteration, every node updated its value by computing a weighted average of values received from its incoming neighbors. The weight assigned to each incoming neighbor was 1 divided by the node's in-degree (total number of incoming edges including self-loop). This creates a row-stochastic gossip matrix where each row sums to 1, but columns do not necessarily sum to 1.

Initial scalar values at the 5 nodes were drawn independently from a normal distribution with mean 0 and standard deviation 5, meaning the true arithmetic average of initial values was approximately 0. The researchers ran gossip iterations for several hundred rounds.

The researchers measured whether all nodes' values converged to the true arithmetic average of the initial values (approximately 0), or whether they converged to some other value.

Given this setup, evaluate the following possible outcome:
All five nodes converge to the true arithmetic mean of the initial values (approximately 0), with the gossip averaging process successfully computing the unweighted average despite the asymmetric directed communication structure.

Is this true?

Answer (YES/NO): NO